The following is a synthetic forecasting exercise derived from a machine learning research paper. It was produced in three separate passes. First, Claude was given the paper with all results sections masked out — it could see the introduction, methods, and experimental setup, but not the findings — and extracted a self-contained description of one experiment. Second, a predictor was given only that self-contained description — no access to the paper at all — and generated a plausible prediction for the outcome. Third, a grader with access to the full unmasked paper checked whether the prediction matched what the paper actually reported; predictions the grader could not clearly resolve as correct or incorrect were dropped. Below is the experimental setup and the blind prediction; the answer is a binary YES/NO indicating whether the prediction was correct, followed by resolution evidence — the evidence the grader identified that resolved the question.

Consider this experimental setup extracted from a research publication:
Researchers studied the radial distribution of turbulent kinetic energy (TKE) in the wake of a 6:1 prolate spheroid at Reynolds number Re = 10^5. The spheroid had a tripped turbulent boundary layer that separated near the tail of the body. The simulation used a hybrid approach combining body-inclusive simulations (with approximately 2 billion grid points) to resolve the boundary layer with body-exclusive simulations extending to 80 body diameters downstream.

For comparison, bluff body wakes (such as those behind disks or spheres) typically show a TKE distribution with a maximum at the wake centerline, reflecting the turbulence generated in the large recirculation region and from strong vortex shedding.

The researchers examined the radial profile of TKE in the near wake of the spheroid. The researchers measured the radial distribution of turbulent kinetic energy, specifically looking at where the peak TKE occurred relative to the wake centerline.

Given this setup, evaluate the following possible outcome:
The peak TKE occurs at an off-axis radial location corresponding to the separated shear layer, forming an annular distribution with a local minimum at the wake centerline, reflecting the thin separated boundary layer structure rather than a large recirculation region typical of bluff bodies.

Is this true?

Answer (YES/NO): YES